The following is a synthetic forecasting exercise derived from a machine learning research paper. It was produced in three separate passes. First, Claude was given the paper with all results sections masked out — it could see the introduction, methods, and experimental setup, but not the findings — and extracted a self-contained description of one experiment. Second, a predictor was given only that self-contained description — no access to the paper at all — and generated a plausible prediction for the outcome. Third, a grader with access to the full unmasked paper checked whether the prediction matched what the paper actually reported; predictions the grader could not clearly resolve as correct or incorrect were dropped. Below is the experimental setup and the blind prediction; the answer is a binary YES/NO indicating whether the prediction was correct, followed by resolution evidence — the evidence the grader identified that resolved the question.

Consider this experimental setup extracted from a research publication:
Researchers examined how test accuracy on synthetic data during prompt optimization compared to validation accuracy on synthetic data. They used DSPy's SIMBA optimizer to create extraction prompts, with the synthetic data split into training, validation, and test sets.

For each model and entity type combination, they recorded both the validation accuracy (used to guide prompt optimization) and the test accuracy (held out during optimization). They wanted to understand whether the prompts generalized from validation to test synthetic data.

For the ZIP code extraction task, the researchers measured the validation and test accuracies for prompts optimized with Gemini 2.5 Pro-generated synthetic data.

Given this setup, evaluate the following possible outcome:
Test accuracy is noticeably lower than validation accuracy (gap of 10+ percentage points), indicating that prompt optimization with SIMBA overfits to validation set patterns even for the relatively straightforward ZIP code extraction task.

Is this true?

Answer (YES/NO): NO